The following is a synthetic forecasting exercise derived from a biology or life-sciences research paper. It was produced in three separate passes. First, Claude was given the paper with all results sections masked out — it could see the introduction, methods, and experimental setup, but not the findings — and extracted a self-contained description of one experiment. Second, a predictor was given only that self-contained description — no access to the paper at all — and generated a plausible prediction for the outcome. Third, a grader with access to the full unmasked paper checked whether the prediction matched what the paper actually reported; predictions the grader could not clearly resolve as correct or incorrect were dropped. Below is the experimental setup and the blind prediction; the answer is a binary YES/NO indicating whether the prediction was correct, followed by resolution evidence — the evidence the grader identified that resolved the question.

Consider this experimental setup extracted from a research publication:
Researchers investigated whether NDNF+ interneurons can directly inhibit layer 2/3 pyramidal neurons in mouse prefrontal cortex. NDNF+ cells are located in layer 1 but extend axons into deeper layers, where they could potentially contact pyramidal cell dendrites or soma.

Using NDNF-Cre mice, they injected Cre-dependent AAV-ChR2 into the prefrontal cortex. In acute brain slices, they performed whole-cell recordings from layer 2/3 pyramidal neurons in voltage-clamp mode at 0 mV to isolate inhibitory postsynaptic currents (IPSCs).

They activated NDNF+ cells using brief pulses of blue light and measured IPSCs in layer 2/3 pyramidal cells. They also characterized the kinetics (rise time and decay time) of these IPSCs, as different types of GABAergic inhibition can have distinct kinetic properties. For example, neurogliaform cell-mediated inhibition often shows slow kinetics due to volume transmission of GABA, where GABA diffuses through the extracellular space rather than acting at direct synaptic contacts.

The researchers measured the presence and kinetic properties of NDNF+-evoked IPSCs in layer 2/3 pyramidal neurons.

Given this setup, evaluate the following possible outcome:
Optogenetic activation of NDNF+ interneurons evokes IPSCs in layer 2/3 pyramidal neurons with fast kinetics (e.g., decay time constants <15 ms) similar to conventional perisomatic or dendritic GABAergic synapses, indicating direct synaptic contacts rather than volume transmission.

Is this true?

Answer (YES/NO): NO